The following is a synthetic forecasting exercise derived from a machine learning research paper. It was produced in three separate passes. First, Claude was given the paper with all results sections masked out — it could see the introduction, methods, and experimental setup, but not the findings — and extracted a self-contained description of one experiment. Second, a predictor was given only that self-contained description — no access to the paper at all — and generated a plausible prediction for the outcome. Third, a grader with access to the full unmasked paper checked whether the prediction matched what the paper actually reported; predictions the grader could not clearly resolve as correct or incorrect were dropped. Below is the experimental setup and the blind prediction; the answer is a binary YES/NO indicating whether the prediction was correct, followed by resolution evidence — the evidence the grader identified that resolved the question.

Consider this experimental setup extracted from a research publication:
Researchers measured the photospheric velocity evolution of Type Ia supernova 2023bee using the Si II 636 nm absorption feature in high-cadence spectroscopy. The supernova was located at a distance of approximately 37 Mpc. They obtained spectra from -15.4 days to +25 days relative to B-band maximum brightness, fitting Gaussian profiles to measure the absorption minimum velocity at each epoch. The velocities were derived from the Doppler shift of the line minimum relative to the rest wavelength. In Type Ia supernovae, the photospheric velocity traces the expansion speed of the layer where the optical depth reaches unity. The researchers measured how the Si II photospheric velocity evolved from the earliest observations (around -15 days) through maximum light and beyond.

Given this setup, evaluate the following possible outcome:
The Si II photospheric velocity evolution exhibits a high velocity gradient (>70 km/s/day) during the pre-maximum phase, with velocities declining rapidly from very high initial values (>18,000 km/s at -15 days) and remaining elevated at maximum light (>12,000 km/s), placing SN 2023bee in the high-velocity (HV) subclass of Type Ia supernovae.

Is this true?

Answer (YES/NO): NO